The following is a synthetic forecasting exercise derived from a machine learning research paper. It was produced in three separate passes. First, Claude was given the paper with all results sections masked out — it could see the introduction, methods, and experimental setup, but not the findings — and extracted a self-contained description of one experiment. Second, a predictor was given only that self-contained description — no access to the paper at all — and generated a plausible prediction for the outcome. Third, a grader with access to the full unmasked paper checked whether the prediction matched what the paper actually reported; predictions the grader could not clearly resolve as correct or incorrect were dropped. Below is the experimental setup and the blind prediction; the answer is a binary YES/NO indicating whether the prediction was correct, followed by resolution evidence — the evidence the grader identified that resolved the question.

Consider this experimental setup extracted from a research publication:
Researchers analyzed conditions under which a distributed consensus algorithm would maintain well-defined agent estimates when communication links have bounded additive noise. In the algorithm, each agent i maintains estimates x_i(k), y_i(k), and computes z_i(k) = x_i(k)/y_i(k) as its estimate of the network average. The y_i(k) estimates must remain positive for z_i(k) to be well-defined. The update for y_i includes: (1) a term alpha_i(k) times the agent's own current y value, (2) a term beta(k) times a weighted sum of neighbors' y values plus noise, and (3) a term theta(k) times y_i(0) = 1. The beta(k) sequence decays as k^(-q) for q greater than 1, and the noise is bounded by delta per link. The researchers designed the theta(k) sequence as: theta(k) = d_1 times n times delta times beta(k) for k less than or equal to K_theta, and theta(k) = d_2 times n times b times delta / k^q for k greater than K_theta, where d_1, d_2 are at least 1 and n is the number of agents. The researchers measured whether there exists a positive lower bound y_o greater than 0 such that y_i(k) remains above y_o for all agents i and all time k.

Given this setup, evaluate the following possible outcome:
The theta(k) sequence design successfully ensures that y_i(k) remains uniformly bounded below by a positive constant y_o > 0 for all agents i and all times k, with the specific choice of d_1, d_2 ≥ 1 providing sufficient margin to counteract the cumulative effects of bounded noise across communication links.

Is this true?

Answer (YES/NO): YES